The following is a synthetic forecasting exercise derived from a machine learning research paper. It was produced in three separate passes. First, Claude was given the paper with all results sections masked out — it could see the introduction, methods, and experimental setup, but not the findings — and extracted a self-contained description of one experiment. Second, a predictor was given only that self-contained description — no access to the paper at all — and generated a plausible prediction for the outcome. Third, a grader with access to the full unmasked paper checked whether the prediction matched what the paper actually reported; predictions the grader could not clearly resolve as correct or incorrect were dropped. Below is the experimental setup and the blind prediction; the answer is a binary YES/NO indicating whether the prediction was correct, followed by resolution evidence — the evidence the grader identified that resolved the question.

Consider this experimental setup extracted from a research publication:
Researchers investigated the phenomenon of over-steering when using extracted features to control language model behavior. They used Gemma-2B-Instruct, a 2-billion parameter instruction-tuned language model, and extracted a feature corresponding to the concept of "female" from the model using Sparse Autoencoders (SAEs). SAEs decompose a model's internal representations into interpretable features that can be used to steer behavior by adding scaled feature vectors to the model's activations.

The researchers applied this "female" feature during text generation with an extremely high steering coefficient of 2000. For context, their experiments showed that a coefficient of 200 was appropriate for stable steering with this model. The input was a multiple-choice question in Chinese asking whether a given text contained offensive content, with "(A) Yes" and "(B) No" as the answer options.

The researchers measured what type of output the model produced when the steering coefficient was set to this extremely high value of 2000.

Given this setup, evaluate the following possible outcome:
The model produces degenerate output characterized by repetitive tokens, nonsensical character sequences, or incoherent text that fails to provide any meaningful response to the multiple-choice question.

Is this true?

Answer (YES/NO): YES